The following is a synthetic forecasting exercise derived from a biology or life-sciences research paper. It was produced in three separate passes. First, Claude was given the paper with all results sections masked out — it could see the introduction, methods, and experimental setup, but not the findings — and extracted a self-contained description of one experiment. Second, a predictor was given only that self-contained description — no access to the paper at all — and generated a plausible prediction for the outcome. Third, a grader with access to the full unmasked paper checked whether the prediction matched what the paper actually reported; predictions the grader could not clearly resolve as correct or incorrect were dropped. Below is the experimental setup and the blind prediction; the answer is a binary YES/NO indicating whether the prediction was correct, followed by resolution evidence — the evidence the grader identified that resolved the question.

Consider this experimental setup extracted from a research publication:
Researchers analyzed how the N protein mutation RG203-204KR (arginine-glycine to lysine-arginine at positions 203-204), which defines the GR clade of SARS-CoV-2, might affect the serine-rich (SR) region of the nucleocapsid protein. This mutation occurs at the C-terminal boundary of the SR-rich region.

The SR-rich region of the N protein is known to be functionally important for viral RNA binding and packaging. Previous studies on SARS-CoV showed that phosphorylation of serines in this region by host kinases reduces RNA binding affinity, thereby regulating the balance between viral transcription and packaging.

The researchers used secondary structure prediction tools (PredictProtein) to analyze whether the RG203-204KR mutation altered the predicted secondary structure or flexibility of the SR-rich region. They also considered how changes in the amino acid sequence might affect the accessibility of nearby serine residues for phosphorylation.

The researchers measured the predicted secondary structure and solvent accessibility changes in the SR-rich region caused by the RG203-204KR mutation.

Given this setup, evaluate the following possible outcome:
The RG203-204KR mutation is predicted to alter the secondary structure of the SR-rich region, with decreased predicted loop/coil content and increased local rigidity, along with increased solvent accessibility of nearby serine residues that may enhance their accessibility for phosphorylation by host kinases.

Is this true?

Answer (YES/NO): NO